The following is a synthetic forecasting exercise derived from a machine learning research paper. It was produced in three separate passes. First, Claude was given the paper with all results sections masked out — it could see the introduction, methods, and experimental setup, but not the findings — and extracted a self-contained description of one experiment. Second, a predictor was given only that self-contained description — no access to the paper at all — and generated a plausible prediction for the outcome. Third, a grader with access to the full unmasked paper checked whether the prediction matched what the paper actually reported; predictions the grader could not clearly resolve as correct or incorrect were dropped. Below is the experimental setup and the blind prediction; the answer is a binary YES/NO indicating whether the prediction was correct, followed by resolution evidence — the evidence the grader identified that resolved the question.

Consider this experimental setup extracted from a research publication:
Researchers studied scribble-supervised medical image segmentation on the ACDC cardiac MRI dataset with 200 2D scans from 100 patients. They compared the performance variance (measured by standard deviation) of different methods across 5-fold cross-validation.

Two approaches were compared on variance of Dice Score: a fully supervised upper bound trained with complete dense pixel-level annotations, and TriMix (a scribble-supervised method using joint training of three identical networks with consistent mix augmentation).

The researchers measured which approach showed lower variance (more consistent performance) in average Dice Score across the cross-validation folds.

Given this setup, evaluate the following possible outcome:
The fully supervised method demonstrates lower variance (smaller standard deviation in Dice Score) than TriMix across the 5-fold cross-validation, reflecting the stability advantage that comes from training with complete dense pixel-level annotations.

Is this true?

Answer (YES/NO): NO